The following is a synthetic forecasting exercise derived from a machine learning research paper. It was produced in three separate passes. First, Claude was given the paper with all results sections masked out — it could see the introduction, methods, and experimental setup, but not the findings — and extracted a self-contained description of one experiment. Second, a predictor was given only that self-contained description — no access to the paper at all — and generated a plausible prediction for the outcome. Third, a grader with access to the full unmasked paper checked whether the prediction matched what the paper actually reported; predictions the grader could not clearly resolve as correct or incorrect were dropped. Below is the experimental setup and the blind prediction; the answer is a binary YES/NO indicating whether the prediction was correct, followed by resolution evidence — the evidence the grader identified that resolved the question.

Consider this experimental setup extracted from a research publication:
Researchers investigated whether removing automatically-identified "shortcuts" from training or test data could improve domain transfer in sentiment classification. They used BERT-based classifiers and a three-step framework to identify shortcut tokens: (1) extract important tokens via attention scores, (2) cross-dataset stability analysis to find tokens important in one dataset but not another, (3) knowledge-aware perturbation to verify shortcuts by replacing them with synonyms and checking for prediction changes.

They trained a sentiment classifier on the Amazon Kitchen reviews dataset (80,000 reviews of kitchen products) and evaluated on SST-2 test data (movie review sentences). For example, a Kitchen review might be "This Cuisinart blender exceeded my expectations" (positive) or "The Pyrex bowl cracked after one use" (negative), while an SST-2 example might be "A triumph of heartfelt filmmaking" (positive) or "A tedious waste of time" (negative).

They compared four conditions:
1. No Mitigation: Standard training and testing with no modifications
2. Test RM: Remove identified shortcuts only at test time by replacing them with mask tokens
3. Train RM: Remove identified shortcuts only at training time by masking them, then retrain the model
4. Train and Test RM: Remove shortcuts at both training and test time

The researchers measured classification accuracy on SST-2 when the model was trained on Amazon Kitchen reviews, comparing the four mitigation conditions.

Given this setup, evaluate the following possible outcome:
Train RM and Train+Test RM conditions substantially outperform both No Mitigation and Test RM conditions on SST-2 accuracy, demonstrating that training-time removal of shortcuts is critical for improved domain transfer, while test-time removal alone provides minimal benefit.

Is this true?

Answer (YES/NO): NO